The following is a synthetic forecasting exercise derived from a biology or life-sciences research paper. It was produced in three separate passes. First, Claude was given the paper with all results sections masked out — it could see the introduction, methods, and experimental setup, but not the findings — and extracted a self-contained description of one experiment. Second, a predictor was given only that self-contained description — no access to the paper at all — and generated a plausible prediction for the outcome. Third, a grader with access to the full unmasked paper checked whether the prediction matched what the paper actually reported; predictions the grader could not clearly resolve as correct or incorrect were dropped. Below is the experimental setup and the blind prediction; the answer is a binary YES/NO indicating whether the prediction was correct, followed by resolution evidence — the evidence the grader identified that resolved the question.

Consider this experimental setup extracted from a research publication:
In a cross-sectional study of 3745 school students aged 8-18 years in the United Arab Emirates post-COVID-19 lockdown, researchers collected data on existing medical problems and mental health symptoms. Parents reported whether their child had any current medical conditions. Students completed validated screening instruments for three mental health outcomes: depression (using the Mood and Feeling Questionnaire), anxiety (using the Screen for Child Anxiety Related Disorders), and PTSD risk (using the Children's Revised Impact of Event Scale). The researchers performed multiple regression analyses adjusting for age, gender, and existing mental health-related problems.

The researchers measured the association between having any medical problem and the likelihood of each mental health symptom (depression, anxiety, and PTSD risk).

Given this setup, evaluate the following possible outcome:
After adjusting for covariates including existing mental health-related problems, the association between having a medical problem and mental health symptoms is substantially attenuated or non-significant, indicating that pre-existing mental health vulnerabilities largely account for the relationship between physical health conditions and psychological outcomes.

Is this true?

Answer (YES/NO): NO